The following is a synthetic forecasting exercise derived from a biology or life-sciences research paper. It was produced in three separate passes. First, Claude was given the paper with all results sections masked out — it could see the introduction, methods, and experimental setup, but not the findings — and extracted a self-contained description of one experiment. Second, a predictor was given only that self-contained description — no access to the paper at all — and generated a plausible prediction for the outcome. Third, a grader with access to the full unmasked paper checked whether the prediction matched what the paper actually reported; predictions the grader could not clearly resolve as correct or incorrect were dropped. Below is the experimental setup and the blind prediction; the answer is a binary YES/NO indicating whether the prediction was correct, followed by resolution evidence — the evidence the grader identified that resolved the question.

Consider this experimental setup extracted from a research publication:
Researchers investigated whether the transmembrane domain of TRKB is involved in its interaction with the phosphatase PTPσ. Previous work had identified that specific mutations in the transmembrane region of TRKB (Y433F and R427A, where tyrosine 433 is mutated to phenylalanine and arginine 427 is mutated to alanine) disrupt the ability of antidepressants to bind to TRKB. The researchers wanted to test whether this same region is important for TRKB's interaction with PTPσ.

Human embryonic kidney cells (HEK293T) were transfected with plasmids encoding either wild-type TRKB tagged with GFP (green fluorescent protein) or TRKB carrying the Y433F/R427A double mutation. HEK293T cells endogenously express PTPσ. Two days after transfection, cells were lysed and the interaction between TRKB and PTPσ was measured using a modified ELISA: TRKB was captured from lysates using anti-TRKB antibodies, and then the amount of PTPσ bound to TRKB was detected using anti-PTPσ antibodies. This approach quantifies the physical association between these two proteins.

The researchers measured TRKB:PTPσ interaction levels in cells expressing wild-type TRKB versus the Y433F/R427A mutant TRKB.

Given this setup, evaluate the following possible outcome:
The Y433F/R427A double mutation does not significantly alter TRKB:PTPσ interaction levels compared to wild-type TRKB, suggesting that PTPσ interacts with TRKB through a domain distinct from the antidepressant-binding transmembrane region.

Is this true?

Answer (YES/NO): NO